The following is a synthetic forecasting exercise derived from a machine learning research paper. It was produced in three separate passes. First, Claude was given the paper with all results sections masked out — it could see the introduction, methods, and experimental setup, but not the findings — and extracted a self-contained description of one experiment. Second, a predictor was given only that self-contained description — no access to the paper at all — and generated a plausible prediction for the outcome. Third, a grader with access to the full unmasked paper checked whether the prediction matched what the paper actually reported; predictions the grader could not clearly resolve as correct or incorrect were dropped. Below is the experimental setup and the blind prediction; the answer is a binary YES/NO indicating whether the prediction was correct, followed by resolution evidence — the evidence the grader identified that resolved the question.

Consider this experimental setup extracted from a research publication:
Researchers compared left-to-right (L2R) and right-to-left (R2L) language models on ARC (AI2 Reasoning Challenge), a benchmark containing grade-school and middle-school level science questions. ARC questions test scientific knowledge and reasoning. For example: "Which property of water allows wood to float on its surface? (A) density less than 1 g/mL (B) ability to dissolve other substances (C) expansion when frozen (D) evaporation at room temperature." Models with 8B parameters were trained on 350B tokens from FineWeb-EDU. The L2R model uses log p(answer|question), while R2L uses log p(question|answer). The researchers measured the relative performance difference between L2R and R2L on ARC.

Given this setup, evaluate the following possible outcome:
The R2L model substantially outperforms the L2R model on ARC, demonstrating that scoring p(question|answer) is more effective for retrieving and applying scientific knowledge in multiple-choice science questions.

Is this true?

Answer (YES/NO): NO